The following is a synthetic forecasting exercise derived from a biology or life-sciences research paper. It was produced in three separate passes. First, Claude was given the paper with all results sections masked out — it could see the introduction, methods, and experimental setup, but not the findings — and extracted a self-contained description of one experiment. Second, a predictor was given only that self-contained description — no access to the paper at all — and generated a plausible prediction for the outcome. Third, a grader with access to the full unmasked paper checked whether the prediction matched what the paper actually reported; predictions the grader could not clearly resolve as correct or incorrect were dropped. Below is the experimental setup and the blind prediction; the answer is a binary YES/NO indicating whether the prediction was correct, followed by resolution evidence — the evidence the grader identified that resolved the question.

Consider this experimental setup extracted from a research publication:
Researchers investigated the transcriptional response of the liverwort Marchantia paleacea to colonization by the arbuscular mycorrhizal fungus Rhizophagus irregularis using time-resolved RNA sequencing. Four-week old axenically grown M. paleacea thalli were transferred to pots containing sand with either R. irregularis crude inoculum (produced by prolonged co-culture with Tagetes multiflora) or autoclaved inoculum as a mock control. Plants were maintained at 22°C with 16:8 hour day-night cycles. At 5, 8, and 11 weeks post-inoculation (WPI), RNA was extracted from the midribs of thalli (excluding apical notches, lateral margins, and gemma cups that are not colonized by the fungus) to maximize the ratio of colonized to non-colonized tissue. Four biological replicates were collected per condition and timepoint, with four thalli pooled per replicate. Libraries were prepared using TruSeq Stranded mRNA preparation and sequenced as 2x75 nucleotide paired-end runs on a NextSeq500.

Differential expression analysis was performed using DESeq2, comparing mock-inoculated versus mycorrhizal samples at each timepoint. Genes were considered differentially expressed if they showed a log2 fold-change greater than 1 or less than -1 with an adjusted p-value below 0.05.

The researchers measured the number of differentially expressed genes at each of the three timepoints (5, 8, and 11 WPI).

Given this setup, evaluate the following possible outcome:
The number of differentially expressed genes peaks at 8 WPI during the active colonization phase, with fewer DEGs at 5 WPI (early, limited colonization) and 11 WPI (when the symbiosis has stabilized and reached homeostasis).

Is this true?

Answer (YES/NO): NO